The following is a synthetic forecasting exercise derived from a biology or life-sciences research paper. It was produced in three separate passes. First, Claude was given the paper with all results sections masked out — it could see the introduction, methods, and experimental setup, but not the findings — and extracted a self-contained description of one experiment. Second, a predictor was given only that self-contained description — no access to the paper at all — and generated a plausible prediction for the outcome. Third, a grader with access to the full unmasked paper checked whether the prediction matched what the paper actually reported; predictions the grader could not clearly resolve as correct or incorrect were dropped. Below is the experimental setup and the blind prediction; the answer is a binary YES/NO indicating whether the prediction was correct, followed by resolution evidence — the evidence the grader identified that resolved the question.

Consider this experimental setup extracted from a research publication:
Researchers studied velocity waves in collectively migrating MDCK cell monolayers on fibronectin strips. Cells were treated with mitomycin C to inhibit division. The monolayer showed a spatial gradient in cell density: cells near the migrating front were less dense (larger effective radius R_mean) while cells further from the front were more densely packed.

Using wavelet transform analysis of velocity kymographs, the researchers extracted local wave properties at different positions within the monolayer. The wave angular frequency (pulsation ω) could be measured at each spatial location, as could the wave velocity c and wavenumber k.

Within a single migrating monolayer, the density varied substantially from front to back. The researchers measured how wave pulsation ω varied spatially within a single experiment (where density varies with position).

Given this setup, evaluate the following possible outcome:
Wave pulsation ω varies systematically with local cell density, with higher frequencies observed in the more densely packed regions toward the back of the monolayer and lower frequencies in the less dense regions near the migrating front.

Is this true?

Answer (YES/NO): NO